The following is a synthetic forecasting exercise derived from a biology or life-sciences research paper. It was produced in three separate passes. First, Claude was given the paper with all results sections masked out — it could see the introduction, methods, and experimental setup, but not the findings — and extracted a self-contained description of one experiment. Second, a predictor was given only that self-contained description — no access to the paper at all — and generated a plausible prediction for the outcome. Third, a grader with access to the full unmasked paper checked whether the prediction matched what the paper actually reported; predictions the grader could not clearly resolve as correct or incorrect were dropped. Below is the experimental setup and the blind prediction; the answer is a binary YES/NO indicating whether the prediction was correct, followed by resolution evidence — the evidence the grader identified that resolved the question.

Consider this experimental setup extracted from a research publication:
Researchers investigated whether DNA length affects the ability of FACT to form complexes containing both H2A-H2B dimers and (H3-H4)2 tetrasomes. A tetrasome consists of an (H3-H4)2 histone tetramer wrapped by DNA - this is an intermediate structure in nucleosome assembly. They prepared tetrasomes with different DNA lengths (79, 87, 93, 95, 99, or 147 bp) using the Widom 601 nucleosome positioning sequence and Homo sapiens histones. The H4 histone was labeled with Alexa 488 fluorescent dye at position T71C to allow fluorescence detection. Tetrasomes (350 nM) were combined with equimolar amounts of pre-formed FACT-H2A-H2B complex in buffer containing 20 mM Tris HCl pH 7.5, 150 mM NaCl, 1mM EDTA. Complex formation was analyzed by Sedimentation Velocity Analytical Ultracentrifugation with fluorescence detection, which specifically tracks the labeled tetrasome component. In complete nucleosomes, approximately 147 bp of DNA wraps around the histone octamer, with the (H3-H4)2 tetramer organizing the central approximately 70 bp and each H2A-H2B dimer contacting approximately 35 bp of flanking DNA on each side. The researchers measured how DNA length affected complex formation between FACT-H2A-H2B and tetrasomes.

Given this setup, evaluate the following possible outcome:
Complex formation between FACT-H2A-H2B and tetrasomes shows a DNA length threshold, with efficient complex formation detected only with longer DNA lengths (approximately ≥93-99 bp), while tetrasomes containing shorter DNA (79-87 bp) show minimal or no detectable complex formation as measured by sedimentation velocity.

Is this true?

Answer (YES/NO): NO